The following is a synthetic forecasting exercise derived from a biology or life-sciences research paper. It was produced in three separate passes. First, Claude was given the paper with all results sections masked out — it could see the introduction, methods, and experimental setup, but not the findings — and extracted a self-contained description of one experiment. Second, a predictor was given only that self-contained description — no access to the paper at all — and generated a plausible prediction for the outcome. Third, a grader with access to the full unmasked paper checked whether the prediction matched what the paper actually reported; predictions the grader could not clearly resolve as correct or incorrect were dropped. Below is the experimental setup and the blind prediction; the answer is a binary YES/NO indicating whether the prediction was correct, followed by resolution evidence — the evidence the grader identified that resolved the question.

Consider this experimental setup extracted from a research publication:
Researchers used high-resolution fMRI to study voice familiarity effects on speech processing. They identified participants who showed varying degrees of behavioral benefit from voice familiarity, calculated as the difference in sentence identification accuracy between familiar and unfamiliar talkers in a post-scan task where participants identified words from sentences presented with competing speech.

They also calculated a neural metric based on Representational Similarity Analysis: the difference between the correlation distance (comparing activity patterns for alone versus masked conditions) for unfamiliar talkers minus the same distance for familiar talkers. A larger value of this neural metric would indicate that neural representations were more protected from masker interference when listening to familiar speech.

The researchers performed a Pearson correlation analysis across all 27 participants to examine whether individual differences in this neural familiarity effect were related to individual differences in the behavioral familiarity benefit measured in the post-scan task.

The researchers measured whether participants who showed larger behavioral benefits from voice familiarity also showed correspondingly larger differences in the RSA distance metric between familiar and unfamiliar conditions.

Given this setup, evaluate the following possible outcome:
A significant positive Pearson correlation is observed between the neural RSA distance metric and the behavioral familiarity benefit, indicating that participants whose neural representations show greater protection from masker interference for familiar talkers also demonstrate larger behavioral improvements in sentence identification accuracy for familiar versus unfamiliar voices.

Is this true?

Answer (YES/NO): YES